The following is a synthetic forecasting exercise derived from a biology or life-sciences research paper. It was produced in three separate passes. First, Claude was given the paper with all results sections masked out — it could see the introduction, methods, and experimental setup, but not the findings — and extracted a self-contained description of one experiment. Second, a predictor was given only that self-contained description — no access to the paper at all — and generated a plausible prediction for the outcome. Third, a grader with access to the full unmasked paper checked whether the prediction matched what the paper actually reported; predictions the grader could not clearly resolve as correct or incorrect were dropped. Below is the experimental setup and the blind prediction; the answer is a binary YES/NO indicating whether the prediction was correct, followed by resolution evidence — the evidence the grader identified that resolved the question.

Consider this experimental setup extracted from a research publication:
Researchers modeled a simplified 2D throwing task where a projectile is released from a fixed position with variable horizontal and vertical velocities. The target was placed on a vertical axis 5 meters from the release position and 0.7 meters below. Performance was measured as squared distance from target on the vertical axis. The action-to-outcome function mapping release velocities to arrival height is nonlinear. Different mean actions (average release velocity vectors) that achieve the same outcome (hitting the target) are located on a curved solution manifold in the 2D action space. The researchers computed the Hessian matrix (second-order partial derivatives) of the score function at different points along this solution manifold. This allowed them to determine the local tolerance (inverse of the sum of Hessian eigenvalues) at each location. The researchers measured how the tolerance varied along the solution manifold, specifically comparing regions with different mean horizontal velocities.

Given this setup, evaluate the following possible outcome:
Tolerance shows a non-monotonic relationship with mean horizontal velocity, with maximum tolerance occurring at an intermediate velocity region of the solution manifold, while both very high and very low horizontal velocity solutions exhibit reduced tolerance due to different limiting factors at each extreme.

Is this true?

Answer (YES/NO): NO